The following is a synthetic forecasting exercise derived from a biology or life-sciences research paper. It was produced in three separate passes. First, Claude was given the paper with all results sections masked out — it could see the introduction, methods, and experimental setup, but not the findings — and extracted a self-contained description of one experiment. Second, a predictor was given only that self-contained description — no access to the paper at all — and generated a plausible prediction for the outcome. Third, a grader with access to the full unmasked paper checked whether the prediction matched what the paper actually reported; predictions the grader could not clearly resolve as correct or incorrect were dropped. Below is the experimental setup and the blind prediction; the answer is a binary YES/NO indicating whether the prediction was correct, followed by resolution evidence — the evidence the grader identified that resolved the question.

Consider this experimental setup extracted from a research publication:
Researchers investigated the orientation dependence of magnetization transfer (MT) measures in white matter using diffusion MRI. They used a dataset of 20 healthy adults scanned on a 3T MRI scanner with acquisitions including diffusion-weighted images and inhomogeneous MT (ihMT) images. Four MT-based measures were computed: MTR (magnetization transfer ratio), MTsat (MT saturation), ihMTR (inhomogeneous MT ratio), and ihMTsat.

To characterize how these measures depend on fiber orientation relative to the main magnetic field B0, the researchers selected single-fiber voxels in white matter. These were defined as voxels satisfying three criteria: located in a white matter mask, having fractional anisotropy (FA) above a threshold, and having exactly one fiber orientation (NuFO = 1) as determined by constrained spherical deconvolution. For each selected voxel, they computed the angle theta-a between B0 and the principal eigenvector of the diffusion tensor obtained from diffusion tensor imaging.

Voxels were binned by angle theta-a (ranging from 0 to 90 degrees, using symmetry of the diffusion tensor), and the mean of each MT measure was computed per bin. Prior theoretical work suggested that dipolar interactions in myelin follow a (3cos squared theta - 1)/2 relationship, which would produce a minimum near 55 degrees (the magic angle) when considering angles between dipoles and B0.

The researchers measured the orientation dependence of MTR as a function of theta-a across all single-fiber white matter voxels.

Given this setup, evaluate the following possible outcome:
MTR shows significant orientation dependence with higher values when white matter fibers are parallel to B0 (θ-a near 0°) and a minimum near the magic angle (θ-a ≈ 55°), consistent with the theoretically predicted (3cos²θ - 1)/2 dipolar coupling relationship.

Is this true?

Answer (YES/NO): NO